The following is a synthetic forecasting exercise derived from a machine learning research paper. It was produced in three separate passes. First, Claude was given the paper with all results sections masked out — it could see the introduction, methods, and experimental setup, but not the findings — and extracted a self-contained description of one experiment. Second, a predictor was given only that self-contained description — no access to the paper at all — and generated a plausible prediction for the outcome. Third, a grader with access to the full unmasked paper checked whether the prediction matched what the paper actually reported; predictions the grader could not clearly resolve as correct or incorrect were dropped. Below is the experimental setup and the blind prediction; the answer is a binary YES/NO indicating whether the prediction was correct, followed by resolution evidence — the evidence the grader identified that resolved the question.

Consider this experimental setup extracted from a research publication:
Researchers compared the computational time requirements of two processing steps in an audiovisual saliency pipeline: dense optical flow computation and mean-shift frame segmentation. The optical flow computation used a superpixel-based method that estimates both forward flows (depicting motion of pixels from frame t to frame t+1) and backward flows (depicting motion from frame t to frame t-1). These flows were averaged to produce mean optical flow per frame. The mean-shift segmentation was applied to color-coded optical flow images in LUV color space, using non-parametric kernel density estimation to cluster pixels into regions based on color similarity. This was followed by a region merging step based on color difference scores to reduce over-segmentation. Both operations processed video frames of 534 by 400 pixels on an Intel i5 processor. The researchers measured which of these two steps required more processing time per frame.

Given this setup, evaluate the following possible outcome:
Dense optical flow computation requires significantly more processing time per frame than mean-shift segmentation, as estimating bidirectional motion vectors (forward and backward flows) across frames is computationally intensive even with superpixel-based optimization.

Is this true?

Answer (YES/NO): NO